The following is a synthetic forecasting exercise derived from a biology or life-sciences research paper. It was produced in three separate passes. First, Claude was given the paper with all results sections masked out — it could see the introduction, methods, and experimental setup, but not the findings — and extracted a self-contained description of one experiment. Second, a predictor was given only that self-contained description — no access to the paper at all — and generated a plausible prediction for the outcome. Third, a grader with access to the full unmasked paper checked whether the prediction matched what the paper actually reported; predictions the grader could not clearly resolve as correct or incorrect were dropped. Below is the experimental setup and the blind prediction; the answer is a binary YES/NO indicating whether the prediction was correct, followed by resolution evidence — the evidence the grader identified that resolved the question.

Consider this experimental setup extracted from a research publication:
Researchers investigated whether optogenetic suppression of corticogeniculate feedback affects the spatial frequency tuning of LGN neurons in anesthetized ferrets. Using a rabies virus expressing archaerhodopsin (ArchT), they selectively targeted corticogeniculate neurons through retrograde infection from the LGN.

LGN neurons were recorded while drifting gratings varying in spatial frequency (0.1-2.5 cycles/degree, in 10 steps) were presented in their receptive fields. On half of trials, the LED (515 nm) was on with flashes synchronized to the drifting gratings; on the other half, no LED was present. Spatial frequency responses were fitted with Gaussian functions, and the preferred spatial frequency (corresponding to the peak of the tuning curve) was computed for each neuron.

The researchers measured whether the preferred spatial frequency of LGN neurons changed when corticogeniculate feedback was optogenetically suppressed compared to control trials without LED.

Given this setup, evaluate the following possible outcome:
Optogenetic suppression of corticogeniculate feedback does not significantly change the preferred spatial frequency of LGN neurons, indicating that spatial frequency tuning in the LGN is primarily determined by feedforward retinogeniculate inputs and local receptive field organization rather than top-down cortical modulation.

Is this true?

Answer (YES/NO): YES